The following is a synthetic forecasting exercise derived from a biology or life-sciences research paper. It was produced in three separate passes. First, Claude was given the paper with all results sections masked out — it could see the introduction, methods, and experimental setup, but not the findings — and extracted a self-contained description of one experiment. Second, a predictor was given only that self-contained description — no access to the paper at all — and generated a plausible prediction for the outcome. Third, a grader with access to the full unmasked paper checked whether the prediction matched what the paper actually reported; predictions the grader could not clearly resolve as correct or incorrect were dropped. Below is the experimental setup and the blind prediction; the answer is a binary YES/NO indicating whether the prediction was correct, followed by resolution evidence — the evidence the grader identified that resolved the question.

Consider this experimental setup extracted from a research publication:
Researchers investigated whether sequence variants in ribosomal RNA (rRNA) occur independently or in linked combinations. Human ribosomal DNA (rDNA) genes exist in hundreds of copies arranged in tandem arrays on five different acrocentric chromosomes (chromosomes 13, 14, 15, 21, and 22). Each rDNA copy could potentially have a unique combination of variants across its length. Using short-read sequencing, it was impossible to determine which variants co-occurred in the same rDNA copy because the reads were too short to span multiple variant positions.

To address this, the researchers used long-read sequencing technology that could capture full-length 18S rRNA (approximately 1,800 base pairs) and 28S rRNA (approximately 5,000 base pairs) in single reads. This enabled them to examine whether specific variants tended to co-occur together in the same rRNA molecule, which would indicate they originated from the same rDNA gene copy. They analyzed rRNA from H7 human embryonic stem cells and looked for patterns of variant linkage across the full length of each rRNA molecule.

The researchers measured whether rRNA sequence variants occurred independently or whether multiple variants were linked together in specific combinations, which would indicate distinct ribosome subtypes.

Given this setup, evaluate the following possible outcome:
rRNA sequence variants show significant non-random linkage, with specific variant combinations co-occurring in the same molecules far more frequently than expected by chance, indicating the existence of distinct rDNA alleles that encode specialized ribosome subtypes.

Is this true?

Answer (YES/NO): YES